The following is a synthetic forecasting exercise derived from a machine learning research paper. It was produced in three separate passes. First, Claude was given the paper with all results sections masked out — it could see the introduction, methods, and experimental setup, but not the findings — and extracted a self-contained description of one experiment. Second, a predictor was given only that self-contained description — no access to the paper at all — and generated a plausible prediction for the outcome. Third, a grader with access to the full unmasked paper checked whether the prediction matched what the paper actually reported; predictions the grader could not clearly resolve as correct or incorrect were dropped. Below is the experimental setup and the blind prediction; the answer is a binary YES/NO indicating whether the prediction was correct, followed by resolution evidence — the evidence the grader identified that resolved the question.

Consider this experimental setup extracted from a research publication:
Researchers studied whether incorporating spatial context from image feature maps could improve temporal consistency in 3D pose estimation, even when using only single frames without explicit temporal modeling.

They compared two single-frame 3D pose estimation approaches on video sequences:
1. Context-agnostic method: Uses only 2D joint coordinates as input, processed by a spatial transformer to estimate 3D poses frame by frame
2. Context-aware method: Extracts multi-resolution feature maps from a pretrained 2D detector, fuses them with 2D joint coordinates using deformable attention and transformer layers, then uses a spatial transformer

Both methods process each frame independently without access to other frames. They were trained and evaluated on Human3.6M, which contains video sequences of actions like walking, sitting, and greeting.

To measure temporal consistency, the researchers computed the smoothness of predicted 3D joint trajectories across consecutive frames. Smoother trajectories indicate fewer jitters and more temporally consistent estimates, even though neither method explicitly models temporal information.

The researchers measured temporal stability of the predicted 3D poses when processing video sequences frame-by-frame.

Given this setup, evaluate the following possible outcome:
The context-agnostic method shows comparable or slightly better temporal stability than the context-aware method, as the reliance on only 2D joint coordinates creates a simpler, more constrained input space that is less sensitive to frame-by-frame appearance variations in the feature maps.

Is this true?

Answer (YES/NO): NO